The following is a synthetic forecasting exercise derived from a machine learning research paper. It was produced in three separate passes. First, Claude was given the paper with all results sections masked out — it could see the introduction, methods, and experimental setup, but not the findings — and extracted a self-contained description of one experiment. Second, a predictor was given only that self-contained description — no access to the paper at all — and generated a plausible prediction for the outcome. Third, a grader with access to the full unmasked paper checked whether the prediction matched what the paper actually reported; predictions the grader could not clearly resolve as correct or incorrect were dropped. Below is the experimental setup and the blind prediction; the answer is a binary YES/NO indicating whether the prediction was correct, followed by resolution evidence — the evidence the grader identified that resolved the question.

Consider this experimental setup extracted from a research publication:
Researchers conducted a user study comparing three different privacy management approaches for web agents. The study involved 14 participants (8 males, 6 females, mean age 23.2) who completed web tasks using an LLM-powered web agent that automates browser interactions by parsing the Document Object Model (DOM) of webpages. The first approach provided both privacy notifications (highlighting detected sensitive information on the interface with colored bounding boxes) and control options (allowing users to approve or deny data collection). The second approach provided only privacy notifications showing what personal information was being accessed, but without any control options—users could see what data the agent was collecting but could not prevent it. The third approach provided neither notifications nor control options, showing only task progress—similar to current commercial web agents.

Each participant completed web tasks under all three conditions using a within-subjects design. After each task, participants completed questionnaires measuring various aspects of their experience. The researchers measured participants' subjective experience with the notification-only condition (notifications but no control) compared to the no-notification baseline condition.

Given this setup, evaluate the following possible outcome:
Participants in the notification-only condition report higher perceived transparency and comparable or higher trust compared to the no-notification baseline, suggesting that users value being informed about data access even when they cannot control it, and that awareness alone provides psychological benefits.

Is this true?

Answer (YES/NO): NO